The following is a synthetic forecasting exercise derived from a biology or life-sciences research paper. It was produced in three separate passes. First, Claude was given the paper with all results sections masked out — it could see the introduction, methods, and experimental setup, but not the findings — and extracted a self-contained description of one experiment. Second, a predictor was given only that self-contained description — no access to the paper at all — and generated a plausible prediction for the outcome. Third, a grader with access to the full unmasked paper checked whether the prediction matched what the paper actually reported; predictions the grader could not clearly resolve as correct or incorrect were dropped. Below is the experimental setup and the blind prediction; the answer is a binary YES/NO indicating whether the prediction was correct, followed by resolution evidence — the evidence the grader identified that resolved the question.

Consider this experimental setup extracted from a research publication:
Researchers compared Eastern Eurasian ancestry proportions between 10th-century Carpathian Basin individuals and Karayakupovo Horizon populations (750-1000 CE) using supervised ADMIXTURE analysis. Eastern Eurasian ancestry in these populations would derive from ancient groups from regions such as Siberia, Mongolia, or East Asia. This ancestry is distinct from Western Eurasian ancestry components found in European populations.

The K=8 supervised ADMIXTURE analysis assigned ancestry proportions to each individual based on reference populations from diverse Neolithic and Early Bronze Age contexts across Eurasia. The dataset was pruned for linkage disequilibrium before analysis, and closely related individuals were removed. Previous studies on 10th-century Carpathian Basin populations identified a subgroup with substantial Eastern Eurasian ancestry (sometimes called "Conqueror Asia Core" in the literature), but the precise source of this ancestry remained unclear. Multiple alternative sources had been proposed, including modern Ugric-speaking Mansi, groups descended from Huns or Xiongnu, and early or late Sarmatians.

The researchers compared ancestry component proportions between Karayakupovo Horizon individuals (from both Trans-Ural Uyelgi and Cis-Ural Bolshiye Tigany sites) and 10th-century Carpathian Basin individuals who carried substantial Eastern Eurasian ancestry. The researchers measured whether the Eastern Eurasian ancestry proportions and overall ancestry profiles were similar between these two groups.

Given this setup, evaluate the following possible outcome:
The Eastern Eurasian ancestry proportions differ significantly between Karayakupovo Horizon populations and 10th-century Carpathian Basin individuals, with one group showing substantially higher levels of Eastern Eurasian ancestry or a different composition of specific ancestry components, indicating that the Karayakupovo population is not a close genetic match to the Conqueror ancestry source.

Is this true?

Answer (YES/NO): NO